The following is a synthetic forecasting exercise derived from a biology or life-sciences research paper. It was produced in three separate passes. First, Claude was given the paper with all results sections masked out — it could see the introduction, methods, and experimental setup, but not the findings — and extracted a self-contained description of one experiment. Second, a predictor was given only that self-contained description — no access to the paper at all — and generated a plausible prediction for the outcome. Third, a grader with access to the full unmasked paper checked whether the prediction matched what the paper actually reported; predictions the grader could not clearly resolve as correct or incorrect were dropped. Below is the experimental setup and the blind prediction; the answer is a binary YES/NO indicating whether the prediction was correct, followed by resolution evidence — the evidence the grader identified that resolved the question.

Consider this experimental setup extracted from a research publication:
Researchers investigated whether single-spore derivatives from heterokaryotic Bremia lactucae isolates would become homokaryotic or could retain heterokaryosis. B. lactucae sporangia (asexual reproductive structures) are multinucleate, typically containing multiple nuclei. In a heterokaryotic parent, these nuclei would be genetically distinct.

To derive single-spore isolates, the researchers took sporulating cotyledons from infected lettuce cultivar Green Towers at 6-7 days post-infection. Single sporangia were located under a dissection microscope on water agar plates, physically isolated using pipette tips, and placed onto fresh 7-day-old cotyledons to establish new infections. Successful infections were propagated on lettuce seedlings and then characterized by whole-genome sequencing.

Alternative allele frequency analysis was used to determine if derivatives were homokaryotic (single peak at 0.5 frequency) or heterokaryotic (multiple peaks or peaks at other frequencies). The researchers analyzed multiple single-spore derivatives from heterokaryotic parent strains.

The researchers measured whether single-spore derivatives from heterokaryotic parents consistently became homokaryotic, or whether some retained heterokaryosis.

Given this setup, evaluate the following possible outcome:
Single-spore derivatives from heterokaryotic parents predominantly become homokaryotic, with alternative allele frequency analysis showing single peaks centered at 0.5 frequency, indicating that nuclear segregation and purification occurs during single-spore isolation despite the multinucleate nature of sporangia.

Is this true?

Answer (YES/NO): NO